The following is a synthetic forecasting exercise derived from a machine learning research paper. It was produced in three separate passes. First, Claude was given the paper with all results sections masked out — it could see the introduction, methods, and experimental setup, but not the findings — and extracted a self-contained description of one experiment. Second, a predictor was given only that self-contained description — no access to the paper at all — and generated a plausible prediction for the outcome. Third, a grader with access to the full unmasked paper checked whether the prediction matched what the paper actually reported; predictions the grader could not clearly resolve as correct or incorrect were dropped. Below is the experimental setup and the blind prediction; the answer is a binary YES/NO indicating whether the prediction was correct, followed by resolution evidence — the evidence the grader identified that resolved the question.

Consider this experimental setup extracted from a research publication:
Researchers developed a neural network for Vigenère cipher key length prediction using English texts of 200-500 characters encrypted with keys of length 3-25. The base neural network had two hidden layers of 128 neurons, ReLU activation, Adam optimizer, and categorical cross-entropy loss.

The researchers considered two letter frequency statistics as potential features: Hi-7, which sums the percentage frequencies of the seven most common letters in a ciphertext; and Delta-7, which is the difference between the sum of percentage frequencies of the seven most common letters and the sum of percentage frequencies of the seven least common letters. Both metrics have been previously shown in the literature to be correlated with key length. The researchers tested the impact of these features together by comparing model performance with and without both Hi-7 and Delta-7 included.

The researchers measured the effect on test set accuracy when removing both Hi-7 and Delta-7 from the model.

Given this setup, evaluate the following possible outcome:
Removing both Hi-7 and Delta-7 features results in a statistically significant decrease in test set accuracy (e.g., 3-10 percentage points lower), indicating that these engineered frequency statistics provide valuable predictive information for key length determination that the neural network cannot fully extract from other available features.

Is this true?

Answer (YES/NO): NO